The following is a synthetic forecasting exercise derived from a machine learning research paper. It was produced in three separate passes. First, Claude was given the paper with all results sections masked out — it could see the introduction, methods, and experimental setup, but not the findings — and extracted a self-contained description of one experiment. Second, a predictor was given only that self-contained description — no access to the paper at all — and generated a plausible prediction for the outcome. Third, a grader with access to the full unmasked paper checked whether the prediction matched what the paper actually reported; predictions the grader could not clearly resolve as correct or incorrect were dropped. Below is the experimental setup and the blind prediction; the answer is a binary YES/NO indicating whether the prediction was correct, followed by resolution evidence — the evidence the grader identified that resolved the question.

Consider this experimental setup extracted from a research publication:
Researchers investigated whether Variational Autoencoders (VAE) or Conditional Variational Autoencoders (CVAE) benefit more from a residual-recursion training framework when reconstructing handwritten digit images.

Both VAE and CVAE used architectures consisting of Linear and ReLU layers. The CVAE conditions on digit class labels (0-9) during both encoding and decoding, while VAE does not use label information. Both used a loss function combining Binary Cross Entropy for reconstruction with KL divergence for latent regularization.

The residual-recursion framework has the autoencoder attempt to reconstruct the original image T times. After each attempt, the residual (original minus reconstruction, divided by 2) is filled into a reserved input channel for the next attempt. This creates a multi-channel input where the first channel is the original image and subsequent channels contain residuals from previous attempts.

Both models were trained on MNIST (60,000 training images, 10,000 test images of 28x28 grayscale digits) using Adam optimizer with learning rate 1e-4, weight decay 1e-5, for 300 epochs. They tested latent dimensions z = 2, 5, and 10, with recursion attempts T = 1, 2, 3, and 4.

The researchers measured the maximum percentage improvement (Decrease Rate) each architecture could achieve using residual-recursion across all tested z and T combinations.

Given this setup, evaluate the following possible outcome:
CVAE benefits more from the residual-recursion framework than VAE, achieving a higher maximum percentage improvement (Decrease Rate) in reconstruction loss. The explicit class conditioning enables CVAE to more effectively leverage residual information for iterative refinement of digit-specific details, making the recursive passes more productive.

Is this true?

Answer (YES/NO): NO